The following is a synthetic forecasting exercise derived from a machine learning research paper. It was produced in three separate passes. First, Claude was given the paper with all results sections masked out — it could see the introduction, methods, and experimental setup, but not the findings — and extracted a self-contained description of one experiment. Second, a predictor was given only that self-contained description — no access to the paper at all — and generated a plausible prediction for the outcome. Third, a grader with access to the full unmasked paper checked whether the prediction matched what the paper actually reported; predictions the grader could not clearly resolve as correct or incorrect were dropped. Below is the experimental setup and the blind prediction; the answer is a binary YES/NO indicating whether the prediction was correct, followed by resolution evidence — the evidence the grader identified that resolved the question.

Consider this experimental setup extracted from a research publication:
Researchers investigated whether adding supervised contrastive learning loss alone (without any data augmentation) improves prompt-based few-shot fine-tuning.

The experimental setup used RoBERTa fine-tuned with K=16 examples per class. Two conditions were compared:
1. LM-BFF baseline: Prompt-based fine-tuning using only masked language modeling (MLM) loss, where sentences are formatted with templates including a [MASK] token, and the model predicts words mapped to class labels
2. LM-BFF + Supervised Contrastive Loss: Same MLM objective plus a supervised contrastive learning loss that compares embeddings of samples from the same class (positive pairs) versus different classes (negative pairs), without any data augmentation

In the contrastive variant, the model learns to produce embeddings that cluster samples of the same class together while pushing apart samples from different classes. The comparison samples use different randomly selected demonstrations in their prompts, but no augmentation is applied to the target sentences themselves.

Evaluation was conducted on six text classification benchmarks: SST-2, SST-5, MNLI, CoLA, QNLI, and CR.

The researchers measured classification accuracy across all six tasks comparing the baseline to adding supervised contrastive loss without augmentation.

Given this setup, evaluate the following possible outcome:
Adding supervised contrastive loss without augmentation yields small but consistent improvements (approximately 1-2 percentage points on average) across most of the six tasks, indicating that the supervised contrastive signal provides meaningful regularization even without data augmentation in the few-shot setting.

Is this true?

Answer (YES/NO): YES